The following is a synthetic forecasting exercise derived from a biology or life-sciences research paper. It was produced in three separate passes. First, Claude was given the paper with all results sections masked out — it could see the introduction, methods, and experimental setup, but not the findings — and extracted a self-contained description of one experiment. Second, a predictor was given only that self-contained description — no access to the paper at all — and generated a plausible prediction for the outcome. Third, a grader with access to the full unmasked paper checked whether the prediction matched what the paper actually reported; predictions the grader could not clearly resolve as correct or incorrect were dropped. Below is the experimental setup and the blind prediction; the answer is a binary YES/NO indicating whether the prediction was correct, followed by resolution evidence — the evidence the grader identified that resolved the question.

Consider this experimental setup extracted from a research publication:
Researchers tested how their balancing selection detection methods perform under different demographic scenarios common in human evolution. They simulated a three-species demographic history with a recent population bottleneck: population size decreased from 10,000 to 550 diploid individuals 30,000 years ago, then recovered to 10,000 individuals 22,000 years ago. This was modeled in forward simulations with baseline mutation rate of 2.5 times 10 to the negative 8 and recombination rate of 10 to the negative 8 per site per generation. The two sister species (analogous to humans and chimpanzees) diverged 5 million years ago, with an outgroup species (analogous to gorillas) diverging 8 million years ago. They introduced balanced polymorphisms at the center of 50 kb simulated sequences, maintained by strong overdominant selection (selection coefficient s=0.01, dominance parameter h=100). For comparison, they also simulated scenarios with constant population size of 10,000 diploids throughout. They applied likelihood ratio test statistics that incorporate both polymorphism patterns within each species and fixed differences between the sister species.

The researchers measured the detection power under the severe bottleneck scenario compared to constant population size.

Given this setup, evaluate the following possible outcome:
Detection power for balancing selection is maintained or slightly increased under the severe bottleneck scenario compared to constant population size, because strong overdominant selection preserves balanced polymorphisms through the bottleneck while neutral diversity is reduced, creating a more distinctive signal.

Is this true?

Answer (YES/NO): YES